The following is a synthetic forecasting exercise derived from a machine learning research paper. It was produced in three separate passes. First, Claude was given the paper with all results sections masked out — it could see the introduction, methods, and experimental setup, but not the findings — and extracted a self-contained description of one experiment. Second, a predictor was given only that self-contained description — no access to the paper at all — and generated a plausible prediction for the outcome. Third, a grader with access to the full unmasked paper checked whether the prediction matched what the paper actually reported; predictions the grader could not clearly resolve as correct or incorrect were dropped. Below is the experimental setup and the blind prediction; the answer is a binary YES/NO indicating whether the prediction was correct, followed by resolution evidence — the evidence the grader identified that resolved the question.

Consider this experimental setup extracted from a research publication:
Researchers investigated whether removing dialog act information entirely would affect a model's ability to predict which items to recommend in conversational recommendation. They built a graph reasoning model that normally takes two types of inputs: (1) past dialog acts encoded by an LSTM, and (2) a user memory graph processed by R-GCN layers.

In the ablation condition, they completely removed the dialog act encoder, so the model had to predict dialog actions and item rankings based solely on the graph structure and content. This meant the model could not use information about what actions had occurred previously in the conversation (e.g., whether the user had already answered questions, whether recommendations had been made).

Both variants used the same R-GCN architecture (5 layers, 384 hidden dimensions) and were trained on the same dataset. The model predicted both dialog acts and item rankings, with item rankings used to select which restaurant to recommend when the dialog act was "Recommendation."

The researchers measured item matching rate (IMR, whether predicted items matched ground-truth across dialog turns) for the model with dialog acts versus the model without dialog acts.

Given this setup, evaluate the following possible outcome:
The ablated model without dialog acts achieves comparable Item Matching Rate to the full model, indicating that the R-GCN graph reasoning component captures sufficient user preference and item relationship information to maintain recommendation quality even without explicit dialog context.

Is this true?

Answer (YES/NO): YES